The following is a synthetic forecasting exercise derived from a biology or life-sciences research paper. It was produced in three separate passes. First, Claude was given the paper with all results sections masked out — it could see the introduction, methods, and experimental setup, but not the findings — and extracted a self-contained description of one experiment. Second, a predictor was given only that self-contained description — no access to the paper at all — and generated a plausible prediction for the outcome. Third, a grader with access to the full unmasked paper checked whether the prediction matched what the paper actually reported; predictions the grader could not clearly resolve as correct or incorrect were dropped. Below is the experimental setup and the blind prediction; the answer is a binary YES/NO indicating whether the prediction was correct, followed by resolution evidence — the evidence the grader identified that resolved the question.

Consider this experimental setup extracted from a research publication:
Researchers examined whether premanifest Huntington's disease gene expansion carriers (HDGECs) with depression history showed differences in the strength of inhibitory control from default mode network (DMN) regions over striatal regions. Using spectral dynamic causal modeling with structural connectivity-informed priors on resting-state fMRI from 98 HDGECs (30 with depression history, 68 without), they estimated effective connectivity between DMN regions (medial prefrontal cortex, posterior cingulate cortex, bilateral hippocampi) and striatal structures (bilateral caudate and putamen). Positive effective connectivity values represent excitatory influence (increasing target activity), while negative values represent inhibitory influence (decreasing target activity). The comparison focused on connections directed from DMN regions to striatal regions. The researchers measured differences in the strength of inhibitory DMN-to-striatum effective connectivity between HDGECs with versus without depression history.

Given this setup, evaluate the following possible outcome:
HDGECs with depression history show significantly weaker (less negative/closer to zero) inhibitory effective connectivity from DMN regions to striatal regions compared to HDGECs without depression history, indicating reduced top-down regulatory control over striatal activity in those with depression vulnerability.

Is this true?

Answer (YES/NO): NO